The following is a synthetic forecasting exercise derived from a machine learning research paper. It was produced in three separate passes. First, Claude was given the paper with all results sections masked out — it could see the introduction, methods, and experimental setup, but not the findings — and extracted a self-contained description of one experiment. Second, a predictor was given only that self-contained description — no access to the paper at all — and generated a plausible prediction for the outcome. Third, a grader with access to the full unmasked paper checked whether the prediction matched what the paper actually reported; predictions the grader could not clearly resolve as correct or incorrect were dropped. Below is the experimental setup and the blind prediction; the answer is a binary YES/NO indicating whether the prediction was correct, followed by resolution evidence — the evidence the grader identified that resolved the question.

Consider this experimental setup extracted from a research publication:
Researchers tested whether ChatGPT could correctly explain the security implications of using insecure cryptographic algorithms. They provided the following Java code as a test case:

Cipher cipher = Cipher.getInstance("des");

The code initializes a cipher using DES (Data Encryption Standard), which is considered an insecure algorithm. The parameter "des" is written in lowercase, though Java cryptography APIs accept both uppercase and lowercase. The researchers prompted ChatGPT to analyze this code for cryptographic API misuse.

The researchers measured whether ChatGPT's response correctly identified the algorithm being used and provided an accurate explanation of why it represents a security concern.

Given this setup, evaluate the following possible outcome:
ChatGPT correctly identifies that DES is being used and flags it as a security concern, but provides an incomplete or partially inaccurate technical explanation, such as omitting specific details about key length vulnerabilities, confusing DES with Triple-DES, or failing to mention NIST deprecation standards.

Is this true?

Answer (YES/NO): NO